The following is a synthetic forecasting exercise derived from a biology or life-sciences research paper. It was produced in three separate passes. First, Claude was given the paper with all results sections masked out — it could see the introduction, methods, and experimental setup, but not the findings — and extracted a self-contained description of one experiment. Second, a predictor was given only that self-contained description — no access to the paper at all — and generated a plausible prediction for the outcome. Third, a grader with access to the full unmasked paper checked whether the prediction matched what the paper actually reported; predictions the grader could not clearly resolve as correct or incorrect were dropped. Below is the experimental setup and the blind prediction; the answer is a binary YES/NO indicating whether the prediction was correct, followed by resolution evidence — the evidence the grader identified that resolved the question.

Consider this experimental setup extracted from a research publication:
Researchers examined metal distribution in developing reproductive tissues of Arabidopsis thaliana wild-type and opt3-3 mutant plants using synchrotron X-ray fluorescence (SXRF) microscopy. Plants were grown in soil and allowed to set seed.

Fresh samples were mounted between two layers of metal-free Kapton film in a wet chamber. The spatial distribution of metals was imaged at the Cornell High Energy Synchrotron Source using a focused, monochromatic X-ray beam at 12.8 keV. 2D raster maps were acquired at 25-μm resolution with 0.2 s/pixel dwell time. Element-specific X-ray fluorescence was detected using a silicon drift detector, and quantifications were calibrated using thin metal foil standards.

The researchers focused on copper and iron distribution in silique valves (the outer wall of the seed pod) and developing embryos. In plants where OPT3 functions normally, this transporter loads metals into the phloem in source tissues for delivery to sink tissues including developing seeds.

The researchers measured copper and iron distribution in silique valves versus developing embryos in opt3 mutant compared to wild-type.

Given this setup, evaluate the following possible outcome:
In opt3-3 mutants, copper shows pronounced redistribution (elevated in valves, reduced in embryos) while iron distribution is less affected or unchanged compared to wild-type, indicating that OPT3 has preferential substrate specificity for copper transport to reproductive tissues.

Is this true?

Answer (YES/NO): NO